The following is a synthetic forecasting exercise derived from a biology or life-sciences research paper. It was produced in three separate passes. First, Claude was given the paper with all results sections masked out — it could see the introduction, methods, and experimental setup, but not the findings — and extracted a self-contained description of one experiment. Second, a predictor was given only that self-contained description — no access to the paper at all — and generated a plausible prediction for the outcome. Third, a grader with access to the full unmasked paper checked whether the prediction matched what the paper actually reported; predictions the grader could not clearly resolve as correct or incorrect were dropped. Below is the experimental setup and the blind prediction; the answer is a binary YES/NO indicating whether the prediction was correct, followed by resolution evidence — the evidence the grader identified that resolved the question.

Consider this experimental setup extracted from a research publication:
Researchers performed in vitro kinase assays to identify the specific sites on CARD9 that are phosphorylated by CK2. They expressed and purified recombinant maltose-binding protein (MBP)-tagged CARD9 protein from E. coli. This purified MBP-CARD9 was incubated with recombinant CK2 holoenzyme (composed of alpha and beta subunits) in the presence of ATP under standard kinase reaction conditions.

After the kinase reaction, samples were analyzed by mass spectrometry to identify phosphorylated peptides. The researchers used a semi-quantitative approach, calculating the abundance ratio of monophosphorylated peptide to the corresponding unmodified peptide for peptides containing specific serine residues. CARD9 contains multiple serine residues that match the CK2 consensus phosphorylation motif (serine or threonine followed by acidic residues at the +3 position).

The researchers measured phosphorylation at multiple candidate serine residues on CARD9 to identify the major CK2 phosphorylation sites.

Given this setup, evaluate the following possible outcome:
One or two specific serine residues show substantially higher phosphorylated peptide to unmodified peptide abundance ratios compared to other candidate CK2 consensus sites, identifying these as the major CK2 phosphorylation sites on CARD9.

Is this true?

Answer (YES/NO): NO